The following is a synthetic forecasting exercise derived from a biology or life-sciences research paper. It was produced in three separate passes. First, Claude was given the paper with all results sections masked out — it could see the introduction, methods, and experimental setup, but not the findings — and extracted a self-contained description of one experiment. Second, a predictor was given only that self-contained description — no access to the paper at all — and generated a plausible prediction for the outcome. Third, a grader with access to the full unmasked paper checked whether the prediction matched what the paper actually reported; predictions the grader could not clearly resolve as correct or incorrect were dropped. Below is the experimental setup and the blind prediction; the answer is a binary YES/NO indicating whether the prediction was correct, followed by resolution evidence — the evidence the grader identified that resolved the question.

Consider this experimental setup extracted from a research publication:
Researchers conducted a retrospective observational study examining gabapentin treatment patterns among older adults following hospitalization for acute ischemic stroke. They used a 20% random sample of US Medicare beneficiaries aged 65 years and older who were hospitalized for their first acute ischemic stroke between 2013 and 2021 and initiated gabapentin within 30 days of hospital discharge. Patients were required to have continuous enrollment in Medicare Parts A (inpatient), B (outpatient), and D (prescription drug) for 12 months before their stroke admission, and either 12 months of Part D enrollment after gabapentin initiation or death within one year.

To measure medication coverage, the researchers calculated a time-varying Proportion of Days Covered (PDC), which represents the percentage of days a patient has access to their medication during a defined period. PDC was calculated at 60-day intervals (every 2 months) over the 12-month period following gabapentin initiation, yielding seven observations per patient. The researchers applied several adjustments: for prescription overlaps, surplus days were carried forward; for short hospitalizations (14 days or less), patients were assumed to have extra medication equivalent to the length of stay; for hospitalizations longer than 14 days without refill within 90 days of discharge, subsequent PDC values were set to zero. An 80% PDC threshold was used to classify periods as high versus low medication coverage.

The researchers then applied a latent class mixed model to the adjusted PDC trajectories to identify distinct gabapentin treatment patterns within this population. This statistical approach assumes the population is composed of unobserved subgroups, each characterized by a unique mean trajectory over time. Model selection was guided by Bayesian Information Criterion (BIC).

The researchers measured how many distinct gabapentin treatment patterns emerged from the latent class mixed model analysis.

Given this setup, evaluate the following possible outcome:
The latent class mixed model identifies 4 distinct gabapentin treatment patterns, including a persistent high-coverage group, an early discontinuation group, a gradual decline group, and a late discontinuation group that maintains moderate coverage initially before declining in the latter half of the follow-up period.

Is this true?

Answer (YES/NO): NO